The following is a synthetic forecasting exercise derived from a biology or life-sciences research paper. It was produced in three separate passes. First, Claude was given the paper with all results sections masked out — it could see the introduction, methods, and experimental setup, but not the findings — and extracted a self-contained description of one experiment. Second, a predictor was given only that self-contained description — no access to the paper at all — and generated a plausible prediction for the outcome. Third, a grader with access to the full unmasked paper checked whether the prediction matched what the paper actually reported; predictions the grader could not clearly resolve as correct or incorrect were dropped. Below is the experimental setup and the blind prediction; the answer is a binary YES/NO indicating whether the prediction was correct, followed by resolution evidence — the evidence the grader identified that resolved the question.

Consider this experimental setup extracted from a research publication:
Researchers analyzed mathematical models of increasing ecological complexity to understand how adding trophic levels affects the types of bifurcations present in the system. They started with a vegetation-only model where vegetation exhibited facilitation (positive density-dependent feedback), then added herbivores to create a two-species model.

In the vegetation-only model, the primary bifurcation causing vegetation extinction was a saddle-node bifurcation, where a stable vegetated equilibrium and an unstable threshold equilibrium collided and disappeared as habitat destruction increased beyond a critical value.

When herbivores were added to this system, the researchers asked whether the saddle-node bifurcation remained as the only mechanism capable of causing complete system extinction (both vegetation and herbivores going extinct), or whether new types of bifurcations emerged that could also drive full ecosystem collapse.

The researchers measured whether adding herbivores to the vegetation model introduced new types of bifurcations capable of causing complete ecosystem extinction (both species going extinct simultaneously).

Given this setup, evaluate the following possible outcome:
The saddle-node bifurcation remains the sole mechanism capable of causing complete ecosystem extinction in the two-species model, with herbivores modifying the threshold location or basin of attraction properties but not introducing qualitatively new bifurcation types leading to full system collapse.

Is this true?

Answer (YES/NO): NO